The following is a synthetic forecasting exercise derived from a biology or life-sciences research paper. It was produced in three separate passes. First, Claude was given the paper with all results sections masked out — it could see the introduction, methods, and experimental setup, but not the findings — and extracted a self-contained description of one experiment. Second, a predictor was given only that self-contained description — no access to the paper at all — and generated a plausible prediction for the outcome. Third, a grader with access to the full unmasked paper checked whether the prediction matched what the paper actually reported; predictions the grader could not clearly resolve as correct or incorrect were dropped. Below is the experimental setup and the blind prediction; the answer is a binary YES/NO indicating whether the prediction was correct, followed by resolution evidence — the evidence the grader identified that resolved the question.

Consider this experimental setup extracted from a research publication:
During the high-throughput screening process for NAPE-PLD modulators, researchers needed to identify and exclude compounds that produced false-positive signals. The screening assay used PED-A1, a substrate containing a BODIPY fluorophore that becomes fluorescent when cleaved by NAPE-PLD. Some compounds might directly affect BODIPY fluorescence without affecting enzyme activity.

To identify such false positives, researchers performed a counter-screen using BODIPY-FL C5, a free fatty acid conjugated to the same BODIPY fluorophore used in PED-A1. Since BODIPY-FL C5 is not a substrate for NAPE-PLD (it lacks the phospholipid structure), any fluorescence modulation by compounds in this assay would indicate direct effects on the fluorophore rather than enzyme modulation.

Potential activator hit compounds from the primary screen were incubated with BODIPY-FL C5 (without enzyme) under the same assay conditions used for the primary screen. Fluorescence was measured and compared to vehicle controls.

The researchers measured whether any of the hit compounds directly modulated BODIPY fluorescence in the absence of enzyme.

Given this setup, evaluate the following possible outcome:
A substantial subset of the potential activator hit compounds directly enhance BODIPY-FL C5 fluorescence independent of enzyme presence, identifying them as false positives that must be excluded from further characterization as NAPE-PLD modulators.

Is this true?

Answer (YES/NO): NO